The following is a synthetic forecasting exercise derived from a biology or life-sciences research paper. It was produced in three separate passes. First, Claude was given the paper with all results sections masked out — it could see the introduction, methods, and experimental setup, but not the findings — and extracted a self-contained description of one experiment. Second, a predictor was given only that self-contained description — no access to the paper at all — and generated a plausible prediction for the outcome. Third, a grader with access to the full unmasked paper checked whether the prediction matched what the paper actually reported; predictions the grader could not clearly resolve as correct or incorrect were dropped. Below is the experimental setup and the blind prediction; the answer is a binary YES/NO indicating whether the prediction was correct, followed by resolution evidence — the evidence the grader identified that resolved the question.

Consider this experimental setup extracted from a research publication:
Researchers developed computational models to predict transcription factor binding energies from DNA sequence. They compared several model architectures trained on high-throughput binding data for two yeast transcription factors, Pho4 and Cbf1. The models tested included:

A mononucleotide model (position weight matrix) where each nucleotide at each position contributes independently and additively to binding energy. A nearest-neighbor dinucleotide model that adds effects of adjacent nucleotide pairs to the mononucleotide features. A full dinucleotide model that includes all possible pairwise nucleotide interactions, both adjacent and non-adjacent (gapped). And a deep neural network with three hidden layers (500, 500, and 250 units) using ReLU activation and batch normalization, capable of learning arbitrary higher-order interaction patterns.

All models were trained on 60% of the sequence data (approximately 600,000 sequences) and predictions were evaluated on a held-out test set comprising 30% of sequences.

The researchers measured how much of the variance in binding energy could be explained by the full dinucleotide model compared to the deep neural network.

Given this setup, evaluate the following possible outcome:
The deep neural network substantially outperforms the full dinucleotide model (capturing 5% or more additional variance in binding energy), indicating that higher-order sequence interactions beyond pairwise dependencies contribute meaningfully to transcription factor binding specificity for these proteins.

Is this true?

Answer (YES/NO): NO